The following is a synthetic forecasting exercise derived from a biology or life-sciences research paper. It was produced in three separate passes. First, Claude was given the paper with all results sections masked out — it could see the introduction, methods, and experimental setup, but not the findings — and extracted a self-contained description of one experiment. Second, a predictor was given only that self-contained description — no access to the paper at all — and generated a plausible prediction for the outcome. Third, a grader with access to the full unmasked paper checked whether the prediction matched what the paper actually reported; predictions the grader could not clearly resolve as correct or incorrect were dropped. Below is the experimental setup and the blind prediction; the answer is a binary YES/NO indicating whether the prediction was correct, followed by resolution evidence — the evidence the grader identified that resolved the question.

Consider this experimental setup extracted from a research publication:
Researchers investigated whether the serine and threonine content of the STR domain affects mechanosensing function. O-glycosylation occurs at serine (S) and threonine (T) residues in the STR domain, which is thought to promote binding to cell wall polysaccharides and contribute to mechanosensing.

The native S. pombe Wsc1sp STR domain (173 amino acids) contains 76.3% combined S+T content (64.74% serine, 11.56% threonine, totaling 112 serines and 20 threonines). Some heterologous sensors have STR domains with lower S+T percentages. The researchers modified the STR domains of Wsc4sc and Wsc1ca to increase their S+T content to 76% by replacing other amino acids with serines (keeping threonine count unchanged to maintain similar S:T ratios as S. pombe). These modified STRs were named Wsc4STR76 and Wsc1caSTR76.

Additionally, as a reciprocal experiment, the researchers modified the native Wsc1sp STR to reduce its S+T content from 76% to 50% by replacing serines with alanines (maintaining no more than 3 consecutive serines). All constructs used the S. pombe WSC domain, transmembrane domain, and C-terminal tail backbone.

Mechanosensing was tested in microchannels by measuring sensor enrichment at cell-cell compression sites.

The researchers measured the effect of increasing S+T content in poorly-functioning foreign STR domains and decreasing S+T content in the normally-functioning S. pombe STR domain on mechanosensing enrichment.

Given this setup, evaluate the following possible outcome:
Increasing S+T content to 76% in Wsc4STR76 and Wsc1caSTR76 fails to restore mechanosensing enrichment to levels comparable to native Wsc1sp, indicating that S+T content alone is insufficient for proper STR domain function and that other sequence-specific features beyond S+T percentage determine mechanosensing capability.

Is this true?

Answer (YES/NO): YES